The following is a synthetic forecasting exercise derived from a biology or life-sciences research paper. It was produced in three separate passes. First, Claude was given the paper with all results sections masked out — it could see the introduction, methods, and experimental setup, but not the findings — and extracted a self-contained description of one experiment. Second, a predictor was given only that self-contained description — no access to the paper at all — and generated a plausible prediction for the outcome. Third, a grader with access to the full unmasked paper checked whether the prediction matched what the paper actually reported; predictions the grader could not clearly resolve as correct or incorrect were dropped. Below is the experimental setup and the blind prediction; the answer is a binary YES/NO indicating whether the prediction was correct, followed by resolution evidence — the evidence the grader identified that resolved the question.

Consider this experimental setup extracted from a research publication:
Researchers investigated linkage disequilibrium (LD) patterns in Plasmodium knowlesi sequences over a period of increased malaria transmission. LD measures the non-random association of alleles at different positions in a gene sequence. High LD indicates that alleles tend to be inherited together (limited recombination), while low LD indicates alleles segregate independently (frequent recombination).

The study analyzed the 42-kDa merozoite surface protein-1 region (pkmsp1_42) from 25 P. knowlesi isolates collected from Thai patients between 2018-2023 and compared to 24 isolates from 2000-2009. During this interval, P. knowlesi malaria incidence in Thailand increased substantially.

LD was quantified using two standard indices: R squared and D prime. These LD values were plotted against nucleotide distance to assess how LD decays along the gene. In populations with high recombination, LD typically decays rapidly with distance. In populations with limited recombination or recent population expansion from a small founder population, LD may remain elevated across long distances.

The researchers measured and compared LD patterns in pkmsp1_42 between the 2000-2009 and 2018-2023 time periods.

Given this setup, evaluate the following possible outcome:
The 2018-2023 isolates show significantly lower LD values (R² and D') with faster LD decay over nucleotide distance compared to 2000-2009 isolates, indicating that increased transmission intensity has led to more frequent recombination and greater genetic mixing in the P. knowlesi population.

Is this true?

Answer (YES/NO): NO